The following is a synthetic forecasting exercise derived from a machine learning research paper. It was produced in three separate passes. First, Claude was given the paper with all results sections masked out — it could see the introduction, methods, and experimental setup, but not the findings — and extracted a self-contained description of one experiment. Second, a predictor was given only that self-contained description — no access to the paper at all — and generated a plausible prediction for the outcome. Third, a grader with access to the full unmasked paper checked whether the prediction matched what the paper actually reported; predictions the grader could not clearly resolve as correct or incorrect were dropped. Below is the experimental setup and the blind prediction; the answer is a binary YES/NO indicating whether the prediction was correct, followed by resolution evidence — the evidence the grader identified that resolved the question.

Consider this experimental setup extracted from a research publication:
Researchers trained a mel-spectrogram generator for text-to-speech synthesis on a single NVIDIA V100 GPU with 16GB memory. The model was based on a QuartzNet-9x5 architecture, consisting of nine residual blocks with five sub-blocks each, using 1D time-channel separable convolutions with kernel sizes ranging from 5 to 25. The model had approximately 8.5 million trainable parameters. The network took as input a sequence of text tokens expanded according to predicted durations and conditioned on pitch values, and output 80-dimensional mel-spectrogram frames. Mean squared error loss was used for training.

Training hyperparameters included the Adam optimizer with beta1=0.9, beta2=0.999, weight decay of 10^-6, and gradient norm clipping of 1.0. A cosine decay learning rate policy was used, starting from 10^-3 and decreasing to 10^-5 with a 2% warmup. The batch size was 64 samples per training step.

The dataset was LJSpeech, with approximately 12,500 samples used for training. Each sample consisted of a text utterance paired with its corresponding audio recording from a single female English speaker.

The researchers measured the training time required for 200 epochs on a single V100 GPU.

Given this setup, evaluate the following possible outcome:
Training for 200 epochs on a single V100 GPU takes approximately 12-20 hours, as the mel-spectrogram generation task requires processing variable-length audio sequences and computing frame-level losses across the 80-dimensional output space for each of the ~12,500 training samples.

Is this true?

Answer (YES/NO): NO